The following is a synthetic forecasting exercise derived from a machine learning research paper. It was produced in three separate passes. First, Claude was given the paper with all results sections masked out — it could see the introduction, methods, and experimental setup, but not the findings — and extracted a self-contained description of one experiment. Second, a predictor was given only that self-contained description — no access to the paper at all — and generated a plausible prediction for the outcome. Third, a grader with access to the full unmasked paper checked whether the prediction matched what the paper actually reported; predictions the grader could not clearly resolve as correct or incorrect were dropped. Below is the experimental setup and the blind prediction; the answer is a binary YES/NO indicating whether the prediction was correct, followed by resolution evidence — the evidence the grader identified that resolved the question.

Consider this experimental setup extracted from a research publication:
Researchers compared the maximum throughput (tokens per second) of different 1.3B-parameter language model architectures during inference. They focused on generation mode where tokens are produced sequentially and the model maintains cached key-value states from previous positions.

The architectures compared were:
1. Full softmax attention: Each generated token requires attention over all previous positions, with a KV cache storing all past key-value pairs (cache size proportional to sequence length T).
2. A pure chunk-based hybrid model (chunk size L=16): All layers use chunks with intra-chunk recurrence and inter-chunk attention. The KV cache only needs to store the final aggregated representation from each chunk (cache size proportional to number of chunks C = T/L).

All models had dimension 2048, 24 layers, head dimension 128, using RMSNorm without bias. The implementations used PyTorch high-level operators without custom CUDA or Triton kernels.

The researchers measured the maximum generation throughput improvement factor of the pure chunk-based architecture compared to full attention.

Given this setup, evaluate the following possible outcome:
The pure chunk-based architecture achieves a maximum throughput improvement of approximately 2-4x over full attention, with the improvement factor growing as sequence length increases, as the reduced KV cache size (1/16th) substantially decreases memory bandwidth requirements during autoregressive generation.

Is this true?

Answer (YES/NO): NO